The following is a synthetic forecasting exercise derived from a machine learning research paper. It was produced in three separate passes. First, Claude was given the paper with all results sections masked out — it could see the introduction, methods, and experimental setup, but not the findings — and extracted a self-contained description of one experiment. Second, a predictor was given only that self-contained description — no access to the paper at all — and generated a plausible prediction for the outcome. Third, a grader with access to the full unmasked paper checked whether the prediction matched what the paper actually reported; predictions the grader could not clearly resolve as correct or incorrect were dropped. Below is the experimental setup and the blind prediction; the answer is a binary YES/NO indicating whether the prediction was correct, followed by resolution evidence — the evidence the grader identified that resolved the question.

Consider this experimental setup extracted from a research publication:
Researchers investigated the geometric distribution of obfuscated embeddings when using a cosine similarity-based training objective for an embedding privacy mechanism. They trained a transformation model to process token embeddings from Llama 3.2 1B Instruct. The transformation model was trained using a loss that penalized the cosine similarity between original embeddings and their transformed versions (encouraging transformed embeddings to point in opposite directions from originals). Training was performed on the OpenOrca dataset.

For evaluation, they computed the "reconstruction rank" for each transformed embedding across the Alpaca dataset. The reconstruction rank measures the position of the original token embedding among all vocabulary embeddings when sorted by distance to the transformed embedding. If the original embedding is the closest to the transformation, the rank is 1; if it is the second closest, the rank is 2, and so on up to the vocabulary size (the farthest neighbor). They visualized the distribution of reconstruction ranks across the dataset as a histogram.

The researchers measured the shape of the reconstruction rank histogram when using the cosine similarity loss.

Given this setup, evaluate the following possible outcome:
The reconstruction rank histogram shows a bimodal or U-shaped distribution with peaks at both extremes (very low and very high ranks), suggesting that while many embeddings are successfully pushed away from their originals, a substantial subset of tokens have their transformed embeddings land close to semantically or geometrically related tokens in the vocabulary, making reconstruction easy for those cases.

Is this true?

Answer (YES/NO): NO